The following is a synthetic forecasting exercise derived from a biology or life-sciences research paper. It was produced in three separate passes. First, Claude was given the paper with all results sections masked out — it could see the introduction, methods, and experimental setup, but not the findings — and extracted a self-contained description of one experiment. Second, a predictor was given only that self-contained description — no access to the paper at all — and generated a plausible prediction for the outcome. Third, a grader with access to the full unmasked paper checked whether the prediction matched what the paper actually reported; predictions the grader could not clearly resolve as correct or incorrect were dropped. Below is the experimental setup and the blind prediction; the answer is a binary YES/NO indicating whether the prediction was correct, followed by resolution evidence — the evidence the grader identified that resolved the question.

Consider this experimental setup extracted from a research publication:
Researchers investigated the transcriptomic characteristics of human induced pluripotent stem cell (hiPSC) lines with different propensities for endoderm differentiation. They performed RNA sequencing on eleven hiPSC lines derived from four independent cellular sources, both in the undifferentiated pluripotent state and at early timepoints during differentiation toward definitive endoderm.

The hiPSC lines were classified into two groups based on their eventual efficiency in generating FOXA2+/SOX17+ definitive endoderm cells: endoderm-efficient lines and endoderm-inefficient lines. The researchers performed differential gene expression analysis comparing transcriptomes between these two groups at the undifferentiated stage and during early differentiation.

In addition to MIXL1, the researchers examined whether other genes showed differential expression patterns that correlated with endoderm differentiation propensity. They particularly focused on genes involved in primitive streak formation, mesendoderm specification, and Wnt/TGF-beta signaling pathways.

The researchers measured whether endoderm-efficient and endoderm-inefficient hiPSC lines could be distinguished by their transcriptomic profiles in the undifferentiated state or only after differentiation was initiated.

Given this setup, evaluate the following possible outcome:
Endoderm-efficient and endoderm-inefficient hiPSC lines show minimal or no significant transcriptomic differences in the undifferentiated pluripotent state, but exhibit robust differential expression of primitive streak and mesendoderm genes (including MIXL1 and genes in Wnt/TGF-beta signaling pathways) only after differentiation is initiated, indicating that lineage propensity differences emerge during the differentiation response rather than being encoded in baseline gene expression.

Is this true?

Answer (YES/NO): YES